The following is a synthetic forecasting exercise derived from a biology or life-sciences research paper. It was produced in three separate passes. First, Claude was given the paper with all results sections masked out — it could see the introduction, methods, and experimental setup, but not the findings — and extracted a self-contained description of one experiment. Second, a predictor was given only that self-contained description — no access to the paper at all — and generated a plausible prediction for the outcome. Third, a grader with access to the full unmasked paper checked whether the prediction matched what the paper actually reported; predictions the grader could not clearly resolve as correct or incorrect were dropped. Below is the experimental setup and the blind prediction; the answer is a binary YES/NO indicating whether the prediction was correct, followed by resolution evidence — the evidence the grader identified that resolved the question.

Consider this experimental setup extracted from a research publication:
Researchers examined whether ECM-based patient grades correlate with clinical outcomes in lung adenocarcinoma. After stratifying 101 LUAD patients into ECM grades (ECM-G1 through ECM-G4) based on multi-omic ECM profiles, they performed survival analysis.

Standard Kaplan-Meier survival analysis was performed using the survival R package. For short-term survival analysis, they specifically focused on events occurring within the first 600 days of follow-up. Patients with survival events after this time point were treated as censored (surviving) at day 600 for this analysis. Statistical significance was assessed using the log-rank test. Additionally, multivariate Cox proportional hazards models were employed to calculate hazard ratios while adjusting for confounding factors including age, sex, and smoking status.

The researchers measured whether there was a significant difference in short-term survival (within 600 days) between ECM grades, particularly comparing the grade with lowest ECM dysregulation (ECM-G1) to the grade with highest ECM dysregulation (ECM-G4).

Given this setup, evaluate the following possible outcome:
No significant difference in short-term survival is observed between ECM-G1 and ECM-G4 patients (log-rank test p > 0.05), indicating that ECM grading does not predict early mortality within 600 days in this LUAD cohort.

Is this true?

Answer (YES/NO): NO